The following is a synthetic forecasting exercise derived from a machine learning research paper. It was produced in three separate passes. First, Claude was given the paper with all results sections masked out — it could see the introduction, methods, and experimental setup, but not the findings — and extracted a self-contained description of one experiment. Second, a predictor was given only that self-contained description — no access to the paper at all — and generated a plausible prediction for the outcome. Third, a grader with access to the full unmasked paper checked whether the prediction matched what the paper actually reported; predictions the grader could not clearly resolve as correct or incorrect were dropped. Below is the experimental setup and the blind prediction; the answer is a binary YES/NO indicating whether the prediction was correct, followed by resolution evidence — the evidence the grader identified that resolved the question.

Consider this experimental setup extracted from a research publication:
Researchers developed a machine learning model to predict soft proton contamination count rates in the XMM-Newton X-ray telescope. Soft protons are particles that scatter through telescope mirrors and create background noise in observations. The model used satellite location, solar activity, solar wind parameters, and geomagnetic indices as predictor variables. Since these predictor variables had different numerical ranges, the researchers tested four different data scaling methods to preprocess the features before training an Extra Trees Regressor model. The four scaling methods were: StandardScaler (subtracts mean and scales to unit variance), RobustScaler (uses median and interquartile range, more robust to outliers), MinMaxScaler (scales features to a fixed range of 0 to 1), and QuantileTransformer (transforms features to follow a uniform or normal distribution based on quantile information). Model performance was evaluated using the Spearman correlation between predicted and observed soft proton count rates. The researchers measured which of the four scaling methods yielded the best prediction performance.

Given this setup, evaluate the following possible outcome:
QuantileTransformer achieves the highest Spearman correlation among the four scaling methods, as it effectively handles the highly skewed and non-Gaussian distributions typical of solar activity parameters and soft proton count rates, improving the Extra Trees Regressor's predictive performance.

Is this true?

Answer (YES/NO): YES